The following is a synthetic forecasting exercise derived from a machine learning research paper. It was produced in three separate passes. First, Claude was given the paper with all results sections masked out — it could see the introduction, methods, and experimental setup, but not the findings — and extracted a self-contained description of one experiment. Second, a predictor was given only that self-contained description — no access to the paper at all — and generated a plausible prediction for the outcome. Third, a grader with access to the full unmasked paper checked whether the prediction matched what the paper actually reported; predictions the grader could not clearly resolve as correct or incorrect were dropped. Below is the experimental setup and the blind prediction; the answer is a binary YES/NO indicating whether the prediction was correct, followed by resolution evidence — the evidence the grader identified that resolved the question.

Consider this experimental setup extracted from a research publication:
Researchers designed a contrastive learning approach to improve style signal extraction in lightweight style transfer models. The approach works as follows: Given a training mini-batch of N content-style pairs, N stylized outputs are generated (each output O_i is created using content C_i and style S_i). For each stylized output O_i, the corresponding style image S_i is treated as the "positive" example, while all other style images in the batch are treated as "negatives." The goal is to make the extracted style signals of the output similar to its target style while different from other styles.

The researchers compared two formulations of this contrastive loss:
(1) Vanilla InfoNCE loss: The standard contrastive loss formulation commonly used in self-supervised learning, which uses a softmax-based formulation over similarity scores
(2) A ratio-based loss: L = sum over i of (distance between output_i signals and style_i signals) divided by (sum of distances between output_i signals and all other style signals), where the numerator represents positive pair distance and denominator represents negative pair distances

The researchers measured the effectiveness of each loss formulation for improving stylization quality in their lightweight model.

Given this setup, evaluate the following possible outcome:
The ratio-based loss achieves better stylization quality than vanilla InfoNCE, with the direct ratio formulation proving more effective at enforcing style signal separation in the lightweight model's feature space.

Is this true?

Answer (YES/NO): YES